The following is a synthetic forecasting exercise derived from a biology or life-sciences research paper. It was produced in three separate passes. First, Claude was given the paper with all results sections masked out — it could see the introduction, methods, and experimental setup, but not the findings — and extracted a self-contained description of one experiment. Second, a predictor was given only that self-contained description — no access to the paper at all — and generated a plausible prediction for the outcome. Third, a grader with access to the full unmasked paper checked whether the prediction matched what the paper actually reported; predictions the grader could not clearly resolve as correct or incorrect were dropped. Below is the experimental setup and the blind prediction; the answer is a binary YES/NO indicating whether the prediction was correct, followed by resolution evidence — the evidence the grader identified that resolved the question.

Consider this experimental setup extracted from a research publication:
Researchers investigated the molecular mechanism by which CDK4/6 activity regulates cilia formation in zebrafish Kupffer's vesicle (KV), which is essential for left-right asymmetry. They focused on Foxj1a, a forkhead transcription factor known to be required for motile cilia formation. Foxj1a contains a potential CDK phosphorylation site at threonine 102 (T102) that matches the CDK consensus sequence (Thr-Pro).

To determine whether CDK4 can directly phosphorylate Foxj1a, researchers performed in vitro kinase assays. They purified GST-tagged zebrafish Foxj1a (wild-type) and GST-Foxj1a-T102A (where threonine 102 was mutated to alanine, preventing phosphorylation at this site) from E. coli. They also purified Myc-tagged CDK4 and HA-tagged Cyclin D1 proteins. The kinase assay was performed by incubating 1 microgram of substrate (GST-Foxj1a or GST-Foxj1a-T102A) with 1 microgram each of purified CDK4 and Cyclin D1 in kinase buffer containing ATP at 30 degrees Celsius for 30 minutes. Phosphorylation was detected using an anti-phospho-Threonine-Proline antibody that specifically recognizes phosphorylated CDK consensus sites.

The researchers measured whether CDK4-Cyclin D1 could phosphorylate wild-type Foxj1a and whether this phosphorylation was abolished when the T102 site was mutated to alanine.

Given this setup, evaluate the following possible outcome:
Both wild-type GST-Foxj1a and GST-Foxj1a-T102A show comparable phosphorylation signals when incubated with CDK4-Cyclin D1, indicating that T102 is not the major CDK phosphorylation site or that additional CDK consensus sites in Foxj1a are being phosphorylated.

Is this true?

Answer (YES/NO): NO